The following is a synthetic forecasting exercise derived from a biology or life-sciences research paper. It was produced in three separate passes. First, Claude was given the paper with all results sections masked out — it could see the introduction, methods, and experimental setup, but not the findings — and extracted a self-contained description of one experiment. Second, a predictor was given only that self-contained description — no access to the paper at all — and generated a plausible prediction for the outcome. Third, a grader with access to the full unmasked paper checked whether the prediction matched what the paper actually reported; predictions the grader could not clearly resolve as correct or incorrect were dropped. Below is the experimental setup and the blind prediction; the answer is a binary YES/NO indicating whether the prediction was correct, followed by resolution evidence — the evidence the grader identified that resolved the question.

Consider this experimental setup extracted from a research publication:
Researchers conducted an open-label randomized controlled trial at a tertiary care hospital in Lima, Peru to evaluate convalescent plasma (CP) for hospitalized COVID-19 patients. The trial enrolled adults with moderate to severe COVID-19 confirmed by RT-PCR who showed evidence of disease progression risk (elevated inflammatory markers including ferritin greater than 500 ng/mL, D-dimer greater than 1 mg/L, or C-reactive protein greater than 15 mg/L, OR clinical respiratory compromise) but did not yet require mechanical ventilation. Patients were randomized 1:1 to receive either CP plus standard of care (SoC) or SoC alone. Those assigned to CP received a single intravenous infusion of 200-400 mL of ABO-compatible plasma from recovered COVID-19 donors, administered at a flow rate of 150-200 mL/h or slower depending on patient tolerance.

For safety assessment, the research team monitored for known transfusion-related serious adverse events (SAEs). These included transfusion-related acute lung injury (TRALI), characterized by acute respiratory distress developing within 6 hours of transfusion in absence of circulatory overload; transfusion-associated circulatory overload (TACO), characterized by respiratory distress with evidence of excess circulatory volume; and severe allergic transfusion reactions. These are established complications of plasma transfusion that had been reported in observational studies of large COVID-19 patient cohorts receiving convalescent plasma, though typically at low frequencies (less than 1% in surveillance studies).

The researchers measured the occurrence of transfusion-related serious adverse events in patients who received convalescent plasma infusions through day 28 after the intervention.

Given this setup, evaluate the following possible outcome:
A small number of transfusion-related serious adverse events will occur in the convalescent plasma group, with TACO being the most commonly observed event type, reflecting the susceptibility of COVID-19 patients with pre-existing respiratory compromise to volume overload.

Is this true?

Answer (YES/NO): NO